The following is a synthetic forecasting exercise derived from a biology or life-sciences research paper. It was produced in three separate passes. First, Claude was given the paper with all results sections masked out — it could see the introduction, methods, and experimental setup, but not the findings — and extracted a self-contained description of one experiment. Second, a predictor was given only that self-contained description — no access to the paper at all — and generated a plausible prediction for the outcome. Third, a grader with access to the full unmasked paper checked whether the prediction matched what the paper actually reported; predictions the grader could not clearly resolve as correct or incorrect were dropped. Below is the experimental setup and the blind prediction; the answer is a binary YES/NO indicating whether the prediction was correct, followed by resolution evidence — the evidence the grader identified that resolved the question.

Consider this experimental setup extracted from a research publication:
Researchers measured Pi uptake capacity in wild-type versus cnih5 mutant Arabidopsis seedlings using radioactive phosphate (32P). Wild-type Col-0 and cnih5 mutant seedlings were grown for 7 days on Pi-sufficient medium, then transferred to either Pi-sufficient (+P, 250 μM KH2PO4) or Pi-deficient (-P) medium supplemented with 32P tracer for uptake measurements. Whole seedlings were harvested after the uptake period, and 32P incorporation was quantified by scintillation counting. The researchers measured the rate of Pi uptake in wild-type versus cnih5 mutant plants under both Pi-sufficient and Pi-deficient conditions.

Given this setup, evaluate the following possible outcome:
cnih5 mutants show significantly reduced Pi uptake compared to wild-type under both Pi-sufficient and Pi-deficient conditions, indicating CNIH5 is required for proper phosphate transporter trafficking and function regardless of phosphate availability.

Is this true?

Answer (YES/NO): NO